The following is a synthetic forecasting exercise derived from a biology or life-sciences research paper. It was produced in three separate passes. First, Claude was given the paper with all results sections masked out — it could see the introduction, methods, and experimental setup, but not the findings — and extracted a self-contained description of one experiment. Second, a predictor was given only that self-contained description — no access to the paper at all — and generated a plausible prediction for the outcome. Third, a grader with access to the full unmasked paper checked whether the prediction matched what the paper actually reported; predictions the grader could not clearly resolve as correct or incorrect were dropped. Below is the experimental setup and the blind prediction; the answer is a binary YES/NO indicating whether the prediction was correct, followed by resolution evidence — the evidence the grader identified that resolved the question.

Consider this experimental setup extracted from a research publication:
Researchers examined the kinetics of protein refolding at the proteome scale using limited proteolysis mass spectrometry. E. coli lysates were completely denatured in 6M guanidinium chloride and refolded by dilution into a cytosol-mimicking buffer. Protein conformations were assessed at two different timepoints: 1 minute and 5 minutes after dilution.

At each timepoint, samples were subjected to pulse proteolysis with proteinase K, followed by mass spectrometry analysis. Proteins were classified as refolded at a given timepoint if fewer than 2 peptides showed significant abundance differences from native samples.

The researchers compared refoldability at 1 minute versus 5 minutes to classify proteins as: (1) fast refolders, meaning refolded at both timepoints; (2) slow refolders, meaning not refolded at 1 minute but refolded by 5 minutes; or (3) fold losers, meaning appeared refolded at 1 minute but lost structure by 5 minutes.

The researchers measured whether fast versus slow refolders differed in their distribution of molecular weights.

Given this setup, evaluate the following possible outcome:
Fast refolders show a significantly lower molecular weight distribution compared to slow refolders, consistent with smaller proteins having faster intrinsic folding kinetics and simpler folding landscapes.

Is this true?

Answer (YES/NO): NO